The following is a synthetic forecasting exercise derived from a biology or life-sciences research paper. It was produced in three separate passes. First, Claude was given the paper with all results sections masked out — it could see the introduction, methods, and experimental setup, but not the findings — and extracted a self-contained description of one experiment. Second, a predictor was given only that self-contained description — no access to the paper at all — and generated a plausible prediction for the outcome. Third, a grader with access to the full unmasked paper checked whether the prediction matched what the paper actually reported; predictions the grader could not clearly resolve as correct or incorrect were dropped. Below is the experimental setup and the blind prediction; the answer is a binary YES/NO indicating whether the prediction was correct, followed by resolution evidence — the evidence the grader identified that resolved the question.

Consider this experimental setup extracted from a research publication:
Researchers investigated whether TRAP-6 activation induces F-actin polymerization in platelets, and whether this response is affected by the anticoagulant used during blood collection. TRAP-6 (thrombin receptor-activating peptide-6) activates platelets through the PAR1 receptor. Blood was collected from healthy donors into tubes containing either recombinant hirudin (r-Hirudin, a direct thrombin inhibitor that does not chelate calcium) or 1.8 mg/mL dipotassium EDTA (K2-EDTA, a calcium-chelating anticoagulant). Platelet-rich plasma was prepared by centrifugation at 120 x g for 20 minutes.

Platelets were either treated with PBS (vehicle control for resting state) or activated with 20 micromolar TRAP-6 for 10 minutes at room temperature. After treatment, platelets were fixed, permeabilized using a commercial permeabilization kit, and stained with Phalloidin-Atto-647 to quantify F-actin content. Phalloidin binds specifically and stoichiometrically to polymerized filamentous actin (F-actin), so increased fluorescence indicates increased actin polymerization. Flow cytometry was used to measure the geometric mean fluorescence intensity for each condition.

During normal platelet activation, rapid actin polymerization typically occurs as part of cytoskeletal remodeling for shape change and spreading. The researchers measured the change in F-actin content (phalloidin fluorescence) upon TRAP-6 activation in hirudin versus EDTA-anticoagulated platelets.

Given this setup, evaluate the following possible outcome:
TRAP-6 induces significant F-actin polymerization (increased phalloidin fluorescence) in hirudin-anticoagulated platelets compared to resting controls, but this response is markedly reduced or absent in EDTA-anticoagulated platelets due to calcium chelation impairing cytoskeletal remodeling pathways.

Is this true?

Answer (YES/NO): YES